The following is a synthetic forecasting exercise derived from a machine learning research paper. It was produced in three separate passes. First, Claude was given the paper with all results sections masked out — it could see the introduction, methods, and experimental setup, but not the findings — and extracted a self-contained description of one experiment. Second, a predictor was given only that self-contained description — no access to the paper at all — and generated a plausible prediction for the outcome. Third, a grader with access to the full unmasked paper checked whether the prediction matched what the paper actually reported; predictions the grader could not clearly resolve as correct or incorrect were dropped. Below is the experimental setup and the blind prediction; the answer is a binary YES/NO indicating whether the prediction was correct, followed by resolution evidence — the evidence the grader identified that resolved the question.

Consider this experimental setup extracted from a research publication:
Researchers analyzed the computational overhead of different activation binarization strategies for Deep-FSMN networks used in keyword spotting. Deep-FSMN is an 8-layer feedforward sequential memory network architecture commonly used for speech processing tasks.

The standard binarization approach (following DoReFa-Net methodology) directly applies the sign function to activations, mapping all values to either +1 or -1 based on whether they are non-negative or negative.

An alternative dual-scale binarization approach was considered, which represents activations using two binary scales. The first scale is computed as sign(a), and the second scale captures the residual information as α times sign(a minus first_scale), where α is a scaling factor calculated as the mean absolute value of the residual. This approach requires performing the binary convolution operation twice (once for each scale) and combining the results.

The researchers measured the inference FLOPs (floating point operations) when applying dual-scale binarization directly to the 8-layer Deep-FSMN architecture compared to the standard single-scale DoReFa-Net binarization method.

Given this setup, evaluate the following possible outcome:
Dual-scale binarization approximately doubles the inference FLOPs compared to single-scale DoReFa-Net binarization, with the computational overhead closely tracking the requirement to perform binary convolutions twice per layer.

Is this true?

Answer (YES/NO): NO